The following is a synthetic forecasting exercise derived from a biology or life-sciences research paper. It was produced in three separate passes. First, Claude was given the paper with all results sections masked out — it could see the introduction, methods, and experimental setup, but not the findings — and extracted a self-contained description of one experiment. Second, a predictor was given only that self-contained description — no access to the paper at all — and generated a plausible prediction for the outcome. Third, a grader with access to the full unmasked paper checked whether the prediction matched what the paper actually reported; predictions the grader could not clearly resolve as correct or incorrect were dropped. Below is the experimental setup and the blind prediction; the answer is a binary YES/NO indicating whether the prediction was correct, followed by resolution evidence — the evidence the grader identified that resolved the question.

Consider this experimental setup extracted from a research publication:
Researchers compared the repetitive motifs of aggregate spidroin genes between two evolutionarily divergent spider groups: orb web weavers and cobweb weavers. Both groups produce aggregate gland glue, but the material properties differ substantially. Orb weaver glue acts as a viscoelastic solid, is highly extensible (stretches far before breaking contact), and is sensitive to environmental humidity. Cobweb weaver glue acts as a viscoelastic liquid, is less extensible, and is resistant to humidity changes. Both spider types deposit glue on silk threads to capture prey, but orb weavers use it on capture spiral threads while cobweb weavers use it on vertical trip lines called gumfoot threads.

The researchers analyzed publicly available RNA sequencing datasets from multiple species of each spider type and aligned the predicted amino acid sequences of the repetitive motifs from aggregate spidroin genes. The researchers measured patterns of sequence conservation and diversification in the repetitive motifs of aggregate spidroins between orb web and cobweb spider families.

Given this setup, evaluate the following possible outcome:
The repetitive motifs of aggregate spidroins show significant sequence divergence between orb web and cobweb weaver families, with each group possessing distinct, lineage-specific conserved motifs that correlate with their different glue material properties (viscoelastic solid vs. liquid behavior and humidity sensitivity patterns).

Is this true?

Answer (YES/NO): NO